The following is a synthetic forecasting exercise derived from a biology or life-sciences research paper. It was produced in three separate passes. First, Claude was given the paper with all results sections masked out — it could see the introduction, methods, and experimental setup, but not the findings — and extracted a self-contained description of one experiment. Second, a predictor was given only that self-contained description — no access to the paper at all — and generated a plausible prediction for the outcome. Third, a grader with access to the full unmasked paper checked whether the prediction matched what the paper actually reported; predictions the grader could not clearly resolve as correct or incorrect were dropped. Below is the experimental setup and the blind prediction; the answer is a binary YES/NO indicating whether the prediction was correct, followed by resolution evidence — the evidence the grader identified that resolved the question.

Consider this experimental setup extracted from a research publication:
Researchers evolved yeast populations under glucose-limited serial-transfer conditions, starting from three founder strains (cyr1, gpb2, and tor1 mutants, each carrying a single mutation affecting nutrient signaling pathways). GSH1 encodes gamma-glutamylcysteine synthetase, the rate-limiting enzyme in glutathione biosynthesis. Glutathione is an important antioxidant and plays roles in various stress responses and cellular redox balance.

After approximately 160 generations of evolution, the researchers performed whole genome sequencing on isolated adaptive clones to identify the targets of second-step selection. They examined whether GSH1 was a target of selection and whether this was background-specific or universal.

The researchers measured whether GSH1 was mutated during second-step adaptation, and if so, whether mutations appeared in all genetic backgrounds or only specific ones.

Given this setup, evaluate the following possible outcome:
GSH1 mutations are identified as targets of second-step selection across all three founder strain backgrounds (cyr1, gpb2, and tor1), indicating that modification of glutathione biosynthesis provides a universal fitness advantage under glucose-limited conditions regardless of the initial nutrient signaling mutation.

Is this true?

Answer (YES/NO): YES